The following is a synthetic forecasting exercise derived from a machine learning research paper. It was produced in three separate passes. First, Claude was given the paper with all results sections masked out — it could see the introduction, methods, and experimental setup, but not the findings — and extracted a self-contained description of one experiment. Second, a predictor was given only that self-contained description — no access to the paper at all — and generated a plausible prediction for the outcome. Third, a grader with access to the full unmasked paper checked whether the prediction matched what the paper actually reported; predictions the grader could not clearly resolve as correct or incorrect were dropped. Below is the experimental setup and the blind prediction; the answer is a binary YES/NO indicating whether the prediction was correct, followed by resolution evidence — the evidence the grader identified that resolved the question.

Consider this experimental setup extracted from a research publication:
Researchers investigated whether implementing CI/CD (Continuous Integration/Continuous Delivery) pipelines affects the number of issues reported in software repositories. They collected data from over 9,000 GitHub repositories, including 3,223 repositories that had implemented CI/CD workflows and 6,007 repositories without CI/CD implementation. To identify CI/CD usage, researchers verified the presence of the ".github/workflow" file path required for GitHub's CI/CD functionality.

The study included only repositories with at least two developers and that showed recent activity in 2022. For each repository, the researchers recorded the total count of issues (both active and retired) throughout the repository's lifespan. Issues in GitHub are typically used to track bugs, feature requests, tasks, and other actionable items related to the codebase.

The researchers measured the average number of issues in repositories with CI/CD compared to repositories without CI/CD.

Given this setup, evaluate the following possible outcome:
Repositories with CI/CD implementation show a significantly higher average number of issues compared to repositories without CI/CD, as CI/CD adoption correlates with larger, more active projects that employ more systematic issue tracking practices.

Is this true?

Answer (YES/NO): YES